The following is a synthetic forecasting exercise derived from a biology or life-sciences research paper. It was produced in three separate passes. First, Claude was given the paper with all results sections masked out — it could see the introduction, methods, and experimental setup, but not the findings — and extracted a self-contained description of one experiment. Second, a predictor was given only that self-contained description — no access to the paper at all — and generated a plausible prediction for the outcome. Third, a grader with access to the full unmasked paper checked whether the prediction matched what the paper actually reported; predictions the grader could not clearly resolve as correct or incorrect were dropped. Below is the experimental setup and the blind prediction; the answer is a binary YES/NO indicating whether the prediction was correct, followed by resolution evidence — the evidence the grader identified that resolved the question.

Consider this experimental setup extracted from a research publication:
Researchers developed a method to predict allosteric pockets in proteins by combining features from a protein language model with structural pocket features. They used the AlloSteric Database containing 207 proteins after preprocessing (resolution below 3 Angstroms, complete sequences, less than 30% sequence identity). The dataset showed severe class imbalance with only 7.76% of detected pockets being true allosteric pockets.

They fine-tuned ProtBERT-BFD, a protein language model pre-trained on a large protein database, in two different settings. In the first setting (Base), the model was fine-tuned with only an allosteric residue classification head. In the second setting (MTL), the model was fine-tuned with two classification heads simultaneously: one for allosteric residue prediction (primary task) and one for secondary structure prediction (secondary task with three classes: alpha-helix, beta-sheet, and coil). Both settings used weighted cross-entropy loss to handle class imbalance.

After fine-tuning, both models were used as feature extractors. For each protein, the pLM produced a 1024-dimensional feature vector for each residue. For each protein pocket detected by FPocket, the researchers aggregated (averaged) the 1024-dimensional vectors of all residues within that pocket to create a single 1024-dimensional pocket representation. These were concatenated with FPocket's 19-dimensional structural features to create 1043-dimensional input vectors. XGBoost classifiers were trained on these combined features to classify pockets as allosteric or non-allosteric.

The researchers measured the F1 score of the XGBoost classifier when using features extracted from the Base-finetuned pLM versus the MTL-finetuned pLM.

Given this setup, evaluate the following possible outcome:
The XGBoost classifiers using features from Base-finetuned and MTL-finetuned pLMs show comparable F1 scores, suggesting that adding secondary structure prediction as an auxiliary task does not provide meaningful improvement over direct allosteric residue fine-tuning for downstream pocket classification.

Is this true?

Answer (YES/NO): NO